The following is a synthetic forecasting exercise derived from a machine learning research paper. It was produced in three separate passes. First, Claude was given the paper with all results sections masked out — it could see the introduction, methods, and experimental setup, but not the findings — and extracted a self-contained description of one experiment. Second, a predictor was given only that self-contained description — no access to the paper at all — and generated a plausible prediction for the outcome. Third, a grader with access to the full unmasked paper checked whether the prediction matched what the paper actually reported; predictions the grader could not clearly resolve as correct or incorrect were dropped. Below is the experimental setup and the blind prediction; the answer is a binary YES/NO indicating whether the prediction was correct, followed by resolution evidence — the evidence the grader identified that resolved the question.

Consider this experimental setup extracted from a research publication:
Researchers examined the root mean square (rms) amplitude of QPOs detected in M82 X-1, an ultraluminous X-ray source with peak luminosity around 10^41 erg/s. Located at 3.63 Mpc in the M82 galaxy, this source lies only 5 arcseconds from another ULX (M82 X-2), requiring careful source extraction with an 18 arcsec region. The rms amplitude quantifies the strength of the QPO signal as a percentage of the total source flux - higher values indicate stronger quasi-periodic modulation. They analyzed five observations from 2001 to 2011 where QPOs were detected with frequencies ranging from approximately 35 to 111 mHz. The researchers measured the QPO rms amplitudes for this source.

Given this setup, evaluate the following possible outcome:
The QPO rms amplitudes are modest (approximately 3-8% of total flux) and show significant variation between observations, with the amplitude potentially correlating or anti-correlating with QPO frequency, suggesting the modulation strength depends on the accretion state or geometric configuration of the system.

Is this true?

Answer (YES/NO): NO